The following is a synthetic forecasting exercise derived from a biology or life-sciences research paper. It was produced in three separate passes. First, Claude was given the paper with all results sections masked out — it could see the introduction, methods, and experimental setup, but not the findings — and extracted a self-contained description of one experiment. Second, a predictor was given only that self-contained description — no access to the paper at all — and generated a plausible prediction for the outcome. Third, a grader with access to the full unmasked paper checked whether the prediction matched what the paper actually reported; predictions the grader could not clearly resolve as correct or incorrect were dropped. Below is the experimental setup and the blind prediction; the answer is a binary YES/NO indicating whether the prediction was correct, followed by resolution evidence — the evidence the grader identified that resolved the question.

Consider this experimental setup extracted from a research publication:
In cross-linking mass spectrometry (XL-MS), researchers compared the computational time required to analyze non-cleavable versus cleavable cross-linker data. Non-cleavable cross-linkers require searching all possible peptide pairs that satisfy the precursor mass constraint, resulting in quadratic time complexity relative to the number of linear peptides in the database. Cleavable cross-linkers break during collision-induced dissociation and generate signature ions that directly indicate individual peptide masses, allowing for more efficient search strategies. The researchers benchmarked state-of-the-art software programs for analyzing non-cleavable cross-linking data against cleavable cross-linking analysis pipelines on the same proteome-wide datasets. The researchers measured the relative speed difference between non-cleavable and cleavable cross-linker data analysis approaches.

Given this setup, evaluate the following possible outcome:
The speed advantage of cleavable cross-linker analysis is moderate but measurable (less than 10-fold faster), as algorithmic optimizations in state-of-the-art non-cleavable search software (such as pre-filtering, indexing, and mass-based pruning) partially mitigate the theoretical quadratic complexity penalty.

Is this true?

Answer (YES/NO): NO